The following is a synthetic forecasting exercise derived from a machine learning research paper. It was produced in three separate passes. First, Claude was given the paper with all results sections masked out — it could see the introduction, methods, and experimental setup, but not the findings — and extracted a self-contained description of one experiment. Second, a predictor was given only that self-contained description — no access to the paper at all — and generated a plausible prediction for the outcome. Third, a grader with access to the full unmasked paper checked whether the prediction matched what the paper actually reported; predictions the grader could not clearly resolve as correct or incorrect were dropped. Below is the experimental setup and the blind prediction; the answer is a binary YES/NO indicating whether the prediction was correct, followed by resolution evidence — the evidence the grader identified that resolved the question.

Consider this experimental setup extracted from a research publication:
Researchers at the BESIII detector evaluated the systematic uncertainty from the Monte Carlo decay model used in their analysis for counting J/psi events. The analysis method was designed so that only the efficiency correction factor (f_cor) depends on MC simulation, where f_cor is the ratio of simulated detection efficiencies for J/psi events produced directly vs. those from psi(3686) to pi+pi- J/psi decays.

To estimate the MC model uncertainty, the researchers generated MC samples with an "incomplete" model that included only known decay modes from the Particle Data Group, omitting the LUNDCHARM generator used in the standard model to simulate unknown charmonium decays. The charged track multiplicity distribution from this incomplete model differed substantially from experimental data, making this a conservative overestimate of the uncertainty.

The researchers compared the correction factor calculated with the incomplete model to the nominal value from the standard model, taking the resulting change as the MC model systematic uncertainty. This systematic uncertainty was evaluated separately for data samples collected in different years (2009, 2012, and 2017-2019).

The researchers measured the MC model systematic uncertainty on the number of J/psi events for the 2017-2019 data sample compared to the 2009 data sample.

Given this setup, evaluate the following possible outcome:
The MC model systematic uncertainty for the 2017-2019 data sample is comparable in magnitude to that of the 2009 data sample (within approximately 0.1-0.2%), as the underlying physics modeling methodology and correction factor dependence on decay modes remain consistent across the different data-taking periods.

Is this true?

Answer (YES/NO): NO